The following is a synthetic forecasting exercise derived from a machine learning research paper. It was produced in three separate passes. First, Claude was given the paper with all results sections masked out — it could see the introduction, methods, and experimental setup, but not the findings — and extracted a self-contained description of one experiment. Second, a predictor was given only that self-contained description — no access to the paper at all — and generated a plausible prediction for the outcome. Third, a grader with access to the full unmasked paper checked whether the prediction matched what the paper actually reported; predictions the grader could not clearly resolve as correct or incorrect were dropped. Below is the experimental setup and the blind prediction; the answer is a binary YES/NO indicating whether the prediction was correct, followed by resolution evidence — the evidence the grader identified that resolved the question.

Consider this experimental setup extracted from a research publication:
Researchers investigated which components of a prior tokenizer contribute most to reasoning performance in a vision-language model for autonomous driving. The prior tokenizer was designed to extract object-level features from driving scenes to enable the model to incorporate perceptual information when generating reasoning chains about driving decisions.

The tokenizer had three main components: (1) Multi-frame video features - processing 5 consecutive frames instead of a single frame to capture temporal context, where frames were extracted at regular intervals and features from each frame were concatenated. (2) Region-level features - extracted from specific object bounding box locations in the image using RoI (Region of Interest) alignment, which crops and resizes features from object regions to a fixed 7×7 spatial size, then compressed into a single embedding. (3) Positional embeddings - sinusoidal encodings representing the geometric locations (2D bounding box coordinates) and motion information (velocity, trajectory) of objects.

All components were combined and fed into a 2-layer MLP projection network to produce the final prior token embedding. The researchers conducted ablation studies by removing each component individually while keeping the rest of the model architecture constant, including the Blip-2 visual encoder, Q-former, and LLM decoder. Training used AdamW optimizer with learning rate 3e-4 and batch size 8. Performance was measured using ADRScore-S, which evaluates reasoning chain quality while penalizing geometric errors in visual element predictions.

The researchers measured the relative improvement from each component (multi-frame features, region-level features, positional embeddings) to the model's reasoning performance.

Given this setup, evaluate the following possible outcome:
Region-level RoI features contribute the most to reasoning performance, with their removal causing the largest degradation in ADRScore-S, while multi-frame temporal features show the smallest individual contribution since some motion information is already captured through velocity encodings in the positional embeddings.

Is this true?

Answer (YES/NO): NO